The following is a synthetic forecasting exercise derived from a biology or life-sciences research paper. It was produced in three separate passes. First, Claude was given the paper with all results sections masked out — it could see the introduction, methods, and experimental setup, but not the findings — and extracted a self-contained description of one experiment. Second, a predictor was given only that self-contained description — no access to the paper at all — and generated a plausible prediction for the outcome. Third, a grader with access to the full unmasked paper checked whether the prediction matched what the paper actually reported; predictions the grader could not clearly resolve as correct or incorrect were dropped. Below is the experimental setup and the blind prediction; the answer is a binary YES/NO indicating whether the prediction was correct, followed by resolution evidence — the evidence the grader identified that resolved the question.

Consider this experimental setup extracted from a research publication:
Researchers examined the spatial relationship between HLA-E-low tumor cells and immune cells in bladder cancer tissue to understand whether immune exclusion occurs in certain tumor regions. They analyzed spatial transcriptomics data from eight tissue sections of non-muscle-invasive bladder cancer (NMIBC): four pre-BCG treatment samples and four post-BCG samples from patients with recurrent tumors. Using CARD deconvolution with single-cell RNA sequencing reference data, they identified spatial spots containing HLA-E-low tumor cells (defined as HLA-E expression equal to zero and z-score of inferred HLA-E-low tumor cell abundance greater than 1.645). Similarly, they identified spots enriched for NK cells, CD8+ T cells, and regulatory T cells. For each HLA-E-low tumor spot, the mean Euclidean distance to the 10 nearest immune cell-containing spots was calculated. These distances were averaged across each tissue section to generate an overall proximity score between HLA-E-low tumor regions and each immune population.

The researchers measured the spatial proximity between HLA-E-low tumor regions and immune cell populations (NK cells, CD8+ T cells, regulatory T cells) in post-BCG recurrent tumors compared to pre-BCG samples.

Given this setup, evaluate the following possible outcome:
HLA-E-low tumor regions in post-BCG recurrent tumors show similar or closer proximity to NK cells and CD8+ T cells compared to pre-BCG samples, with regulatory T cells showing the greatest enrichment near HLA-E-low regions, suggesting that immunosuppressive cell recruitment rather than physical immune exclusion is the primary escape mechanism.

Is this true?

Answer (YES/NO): NO